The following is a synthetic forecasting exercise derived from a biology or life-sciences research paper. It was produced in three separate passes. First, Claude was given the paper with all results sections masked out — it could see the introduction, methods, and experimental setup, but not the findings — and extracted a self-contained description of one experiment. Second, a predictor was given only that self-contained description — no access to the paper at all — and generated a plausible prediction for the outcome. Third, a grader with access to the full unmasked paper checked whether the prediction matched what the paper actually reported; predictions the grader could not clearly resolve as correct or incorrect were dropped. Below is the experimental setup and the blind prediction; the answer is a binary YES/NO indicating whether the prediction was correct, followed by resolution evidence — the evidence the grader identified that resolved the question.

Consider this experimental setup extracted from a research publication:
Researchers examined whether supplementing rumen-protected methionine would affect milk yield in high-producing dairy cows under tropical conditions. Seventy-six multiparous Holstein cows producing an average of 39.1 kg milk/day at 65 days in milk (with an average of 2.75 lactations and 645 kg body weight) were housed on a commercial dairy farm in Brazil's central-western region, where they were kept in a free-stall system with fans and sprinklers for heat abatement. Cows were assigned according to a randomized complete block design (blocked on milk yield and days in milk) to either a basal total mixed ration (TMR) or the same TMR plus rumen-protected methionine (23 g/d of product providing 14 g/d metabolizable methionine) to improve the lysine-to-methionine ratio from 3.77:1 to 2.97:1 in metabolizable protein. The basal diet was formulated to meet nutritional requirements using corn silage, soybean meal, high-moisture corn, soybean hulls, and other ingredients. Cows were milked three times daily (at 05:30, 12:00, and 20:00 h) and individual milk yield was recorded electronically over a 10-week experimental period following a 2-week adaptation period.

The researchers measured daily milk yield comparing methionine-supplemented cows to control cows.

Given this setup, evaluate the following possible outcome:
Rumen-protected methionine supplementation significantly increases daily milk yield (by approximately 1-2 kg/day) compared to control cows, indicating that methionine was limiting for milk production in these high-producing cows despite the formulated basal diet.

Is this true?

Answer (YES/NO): YES